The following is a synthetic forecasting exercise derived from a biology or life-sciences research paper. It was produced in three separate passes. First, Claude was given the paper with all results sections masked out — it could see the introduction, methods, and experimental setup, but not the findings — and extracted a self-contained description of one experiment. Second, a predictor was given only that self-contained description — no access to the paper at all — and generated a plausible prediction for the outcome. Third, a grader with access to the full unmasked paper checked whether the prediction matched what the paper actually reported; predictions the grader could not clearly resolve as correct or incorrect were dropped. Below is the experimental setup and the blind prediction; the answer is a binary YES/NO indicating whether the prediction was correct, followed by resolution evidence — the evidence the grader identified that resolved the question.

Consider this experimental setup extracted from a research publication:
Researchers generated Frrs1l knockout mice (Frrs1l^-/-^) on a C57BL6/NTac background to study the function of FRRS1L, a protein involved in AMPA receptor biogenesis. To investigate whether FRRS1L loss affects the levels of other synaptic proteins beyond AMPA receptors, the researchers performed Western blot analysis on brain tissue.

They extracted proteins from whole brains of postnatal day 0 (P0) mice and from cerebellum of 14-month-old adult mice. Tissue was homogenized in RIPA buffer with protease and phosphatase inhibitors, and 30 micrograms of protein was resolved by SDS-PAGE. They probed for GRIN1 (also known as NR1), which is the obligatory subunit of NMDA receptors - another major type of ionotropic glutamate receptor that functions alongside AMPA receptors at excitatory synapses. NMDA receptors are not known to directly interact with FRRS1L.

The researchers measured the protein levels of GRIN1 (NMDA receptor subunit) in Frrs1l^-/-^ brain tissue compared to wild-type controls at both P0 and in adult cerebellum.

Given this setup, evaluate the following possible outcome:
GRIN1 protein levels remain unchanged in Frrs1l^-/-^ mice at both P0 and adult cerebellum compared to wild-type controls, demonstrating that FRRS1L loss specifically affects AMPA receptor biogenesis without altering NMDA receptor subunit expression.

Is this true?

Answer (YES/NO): YES